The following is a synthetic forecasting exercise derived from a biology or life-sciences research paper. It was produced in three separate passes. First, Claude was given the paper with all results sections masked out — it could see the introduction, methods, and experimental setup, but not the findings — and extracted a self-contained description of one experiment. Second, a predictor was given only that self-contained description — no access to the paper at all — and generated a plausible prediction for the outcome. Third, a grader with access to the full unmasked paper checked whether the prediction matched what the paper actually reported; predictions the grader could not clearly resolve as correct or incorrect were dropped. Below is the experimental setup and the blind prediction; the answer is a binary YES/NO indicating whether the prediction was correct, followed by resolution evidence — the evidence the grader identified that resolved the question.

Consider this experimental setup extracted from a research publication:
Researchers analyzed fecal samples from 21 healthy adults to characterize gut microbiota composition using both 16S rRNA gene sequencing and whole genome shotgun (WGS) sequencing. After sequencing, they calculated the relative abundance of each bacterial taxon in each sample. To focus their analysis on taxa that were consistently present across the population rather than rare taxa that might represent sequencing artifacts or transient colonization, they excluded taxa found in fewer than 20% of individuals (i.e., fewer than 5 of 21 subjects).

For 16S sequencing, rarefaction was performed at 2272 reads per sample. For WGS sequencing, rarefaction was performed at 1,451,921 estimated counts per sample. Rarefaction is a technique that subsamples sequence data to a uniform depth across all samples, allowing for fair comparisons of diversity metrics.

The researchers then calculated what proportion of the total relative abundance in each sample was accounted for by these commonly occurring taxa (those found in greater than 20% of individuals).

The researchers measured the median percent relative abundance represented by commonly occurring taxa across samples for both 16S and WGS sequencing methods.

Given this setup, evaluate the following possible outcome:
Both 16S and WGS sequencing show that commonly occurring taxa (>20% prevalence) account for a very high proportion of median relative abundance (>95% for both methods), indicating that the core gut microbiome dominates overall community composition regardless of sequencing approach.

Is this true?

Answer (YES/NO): YES